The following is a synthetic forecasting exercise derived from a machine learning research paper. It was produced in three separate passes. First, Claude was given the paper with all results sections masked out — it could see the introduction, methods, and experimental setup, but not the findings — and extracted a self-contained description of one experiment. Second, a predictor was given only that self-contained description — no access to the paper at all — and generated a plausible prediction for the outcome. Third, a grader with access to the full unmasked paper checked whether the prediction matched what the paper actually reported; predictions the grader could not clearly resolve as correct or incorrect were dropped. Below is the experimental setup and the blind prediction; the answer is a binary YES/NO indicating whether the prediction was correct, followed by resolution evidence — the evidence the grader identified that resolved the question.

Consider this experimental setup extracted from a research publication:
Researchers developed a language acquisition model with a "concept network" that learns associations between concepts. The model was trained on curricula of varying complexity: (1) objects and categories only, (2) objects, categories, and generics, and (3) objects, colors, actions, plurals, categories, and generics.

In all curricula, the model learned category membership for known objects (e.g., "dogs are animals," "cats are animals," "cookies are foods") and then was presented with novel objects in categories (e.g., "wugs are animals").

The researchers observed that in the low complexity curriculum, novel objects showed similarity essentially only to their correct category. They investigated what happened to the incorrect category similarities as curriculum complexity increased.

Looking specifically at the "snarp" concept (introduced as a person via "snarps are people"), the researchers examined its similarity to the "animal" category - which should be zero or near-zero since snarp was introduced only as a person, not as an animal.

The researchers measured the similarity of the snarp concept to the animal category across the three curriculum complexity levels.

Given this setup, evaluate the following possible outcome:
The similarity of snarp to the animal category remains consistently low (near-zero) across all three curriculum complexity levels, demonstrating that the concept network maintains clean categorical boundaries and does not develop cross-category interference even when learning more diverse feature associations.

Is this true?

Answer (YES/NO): NO